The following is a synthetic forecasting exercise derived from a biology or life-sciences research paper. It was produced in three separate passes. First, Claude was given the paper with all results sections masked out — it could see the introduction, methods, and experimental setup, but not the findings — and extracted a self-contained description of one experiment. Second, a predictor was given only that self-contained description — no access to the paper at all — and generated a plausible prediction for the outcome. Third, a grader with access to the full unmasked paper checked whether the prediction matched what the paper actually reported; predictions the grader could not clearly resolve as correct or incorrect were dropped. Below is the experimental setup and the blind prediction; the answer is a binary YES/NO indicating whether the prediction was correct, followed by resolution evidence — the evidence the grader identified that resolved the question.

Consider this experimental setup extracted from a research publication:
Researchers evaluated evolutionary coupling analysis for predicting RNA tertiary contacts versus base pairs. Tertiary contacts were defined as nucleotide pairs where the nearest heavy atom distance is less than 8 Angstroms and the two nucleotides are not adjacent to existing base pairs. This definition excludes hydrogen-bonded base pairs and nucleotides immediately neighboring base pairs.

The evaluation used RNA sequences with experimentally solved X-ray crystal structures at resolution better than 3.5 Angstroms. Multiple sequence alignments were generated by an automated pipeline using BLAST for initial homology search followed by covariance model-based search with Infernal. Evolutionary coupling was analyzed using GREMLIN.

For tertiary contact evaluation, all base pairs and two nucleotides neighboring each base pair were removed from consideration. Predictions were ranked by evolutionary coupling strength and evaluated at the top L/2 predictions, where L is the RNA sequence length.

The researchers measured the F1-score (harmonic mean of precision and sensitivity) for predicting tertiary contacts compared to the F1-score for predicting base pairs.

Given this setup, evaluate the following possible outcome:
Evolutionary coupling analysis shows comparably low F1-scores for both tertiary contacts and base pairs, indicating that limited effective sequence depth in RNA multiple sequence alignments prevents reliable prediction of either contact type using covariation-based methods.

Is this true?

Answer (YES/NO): NO